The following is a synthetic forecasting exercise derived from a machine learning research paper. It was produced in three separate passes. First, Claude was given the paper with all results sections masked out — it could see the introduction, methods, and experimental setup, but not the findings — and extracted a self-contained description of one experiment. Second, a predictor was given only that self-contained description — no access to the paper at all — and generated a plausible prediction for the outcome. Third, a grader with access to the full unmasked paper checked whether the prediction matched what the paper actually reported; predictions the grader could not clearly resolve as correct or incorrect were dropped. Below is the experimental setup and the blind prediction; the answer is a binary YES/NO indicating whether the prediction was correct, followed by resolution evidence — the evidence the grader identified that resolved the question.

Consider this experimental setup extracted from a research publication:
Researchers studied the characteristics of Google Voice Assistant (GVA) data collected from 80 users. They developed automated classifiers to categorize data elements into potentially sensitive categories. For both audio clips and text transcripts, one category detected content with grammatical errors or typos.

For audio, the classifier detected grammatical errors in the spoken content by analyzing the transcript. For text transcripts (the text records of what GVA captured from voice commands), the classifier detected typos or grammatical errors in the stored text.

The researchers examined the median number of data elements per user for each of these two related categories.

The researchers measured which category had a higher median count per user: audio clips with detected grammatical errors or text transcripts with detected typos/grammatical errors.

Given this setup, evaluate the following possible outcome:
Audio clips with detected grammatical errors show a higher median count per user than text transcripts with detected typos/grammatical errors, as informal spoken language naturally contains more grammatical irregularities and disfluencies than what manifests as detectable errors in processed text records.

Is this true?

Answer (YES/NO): YES